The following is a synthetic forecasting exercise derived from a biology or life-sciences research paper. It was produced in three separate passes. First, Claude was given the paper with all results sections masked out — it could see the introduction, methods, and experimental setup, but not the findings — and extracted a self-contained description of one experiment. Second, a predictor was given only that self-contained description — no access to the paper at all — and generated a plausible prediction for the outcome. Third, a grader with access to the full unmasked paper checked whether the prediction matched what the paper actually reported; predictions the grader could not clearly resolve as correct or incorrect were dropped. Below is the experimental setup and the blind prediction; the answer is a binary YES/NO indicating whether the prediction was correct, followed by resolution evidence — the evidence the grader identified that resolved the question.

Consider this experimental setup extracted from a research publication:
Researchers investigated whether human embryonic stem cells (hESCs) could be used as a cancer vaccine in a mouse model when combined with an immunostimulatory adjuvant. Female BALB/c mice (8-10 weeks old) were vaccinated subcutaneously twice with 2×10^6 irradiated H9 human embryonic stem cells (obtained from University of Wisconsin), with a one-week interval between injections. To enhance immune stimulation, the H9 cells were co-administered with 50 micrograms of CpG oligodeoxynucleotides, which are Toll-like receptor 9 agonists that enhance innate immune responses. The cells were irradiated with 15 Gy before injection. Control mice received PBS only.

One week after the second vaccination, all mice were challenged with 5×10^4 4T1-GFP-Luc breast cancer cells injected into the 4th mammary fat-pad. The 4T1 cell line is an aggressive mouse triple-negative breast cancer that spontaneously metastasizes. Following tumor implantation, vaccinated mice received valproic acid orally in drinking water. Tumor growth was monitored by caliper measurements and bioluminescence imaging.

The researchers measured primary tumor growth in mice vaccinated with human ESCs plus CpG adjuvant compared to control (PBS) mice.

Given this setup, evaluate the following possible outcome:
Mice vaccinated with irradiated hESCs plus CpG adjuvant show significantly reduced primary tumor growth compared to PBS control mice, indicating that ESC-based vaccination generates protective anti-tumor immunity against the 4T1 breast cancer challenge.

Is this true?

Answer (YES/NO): NO